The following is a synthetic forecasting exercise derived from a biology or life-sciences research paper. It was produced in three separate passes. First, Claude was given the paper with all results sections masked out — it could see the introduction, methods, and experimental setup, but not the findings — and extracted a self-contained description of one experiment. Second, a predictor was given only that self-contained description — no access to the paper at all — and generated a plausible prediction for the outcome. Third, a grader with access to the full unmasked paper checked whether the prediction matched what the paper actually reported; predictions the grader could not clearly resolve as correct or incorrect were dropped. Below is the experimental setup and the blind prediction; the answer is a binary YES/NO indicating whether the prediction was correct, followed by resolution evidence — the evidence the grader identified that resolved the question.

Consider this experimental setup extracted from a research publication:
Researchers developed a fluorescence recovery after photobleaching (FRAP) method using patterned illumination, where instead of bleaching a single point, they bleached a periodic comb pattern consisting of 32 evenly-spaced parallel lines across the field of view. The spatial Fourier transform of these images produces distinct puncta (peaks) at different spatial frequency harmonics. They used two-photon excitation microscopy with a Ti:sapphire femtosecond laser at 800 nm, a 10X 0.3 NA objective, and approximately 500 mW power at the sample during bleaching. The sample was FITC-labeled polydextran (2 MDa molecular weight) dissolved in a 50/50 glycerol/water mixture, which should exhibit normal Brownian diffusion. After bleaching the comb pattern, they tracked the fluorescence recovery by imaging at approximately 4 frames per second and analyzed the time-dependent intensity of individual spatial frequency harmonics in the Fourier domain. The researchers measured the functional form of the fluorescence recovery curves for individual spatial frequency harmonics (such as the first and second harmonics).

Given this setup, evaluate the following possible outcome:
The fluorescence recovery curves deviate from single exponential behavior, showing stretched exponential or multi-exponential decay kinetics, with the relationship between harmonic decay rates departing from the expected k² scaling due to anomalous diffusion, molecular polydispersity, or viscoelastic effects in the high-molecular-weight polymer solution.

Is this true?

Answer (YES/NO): NO